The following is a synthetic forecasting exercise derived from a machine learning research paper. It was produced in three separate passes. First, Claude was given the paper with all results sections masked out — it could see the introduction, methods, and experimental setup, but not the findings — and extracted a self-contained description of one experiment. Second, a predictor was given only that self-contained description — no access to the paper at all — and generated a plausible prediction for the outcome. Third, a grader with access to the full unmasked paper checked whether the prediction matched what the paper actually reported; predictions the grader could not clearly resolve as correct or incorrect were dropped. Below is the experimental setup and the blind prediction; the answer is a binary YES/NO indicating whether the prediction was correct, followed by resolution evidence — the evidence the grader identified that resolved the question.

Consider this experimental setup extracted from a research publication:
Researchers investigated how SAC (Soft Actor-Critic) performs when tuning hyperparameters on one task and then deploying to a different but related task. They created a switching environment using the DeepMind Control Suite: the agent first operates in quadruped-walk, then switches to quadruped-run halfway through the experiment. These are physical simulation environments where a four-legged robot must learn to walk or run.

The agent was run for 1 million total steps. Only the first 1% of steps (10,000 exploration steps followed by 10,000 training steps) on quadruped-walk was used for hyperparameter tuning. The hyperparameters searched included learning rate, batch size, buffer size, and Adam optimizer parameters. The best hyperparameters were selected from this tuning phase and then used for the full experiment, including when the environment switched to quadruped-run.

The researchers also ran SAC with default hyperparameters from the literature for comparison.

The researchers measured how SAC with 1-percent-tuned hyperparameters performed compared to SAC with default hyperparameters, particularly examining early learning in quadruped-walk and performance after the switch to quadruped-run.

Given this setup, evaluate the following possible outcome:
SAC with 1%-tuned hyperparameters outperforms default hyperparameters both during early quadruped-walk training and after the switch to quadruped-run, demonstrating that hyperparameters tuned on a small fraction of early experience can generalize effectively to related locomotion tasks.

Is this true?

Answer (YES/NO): NO